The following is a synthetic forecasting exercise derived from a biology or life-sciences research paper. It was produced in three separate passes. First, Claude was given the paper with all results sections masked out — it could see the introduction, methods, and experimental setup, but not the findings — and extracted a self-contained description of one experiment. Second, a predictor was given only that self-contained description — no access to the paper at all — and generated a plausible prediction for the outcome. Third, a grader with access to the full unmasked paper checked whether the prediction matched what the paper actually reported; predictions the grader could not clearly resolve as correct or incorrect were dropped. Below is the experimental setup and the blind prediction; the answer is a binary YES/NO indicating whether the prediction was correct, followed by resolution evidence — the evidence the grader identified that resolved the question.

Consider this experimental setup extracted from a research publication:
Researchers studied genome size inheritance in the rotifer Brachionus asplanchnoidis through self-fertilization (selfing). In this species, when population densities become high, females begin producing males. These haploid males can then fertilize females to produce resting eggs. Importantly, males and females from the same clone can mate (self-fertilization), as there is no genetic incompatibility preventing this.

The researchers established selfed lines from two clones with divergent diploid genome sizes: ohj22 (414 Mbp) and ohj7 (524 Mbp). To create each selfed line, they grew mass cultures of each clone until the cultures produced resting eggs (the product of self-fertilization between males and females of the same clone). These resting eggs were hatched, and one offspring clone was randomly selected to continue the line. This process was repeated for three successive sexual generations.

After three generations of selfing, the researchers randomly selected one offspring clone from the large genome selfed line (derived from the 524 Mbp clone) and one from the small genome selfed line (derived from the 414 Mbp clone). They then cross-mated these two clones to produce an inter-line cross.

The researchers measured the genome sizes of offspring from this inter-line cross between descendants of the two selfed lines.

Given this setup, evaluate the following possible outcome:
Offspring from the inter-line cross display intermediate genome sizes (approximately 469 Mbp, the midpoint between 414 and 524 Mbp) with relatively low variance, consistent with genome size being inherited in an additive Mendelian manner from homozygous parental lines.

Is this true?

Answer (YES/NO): NO